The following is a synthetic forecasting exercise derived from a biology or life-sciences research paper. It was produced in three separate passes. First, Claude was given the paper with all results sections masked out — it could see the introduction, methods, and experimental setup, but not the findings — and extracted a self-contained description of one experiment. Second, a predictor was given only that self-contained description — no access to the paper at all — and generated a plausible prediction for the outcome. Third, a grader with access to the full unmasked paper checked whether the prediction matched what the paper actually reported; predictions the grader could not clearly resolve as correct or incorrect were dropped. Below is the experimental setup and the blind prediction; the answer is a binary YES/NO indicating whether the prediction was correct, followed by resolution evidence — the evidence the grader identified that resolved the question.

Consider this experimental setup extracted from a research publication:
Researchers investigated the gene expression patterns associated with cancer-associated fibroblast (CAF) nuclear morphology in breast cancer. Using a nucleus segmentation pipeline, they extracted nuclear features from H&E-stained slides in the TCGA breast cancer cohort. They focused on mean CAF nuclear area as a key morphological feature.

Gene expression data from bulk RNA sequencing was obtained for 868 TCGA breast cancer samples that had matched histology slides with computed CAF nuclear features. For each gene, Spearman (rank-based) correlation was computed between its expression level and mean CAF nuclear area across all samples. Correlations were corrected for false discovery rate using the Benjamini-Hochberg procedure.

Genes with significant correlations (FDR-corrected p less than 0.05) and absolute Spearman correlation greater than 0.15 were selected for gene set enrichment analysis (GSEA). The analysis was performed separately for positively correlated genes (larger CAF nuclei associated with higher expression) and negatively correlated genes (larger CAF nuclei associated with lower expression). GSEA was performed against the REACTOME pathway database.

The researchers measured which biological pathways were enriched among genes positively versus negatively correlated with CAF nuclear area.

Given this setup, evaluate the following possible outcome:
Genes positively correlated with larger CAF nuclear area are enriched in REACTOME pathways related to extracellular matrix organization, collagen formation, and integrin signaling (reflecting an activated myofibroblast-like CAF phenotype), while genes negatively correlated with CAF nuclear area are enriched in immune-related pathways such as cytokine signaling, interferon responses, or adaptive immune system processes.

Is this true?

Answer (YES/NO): YES